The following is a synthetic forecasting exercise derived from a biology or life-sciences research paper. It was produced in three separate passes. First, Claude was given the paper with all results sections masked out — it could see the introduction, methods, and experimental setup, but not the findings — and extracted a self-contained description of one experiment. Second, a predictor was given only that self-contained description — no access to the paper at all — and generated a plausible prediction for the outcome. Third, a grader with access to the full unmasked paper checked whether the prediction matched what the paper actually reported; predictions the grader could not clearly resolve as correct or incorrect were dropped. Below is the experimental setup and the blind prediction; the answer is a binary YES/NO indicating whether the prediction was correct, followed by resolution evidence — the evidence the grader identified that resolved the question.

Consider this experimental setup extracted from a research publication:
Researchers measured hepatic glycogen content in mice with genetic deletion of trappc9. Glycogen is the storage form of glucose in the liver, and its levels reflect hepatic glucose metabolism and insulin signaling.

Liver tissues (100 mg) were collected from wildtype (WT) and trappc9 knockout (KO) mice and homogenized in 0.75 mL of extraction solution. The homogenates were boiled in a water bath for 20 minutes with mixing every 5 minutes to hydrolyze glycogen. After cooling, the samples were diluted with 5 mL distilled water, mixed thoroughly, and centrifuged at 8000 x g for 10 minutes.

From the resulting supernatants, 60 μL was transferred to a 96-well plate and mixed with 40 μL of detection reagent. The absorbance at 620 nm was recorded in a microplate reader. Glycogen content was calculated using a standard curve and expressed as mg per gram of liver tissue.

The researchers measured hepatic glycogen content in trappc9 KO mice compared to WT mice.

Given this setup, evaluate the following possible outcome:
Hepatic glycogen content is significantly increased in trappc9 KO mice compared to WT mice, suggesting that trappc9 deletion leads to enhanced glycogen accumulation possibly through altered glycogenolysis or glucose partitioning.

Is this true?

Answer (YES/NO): YES